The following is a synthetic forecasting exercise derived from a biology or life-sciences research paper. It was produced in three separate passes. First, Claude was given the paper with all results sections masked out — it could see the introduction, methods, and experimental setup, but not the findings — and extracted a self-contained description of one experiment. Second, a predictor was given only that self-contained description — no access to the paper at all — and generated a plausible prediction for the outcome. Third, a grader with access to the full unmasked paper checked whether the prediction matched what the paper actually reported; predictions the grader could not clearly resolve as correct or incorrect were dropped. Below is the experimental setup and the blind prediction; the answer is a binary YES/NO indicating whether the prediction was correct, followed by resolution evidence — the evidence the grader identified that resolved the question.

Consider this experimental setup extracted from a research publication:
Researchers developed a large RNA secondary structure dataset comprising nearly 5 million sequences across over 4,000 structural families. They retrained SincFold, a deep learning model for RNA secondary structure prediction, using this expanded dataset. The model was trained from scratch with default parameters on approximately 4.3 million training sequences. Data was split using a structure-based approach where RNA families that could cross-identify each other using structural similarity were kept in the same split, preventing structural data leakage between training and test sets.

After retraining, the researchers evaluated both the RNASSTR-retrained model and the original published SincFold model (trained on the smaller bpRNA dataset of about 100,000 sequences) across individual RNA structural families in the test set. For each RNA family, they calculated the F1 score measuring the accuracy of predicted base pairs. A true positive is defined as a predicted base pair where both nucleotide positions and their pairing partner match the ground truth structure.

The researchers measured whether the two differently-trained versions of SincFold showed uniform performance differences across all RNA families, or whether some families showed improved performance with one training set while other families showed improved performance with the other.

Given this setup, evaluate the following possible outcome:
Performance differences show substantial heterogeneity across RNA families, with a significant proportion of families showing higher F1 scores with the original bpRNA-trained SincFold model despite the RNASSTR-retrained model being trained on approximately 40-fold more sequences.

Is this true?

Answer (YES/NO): YES